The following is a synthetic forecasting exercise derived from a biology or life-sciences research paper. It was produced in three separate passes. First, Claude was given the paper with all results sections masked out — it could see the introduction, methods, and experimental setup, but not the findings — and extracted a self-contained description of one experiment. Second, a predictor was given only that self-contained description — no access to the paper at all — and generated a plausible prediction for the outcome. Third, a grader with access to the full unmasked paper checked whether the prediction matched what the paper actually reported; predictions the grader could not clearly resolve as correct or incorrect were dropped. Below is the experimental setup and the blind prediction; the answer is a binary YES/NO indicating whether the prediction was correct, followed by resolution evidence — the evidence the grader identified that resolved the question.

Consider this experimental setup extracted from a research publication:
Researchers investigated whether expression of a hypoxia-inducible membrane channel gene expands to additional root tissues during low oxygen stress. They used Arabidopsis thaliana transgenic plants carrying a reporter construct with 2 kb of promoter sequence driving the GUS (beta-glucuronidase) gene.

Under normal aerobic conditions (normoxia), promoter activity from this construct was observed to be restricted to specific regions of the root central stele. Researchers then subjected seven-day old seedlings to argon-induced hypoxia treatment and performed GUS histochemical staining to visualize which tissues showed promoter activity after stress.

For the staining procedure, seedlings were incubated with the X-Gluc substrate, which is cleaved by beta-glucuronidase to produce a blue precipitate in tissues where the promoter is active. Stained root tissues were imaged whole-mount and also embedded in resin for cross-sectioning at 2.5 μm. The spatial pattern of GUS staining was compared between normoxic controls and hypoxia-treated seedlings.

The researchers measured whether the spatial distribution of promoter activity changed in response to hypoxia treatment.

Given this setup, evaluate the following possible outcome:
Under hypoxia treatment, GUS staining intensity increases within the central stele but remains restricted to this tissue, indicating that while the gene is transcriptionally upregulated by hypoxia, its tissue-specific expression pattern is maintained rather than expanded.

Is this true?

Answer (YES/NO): NO